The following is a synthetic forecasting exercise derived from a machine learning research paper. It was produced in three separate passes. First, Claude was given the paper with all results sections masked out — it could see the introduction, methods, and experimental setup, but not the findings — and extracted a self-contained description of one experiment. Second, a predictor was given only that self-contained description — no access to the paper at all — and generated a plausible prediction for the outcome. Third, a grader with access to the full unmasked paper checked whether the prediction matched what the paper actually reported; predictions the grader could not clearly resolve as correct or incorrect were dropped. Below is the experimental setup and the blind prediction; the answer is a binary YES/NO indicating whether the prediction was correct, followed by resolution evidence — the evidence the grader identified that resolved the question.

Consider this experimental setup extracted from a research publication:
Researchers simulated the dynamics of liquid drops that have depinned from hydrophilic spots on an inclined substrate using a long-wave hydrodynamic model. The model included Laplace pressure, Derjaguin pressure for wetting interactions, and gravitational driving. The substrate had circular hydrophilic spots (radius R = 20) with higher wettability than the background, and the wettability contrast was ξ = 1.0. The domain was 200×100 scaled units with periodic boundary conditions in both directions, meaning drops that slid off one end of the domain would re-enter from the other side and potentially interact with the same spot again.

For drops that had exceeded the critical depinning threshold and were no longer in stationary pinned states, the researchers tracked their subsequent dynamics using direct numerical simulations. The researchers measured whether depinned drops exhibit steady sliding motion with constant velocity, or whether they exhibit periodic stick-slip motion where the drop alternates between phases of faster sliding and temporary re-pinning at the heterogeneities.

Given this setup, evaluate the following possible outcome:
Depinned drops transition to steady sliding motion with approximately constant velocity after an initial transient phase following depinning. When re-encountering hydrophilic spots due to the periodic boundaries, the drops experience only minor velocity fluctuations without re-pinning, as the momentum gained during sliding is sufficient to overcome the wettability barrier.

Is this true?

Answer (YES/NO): NO